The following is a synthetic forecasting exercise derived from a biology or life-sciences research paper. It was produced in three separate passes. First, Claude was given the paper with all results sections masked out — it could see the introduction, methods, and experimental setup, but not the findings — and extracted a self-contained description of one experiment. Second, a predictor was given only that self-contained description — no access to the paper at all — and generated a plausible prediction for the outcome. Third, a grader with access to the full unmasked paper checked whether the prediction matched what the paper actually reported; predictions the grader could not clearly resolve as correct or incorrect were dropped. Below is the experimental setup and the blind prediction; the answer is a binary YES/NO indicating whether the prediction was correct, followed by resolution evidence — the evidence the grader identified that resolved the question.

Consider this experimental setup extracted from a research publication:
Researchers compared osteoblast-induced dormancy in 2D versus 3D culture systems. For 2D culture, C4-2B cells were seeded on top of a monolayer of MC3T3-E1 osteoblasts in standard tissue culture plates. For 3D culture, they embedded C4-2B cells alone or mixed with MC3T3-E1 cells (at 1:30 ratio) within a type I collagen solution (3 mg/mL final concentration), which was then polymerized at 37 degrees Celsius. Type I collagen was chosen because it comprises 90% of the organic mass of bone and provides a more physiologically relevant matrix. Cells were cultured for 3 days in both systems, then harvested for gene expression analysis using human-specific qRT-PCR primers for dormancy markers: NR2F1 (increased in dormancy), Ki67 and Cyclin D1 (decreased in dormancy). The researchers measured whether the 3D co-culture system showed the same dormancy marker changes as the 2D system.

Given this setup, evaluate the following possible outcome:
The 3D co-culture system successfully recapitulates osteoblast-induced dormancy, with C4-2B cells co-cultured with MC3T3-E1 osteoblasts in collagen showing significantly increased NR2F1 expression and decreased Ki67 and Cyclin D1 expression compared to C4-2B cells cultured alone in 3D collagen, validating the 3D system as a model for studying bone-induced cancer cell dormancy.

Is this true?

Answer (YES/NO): YES